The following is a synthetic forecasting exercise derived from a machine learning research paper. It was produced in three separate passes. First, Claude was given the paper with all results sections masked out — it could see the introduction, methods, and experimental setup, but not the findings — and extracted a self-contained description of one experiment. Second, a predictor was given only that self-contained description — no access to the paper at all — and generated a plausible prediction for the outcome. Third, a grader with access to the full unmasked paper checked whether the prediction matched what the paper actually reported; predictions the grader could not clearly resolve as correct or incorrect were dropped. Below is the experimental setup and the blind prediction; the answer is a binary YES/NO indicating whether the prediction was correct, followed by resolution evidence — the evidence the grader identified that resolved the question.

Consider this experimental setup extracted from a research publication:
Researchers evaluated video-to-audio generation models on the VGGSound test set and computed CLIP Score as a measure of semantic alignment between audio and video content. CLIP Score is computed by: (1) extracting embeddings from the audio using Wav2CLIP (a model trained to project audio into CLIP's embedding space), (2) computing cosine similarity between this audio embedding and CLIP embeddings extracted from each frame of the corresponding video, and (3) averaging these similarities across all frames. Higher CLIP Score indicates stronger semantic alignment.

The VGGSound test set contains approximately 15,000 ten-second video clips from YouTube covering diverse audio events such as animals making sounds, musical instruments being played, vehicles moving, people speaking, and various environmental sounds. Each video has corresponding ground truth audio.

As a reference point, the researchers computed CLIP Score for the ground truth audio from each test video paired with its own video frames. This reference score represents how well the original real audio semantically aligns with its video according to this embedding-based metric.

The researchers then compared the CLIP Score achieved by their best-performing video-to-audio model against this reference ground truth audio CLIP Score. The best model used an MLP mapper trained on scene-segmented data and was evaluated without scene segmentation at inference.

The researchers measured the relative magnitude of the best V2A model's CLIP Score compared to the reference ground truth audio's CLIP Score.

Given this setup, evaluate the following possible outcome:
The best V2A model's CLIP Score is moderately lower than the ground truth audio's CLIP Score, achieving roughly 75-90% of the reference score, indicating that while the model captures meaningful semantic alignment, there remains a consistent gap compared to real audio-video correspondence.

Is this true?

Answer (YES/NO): NO